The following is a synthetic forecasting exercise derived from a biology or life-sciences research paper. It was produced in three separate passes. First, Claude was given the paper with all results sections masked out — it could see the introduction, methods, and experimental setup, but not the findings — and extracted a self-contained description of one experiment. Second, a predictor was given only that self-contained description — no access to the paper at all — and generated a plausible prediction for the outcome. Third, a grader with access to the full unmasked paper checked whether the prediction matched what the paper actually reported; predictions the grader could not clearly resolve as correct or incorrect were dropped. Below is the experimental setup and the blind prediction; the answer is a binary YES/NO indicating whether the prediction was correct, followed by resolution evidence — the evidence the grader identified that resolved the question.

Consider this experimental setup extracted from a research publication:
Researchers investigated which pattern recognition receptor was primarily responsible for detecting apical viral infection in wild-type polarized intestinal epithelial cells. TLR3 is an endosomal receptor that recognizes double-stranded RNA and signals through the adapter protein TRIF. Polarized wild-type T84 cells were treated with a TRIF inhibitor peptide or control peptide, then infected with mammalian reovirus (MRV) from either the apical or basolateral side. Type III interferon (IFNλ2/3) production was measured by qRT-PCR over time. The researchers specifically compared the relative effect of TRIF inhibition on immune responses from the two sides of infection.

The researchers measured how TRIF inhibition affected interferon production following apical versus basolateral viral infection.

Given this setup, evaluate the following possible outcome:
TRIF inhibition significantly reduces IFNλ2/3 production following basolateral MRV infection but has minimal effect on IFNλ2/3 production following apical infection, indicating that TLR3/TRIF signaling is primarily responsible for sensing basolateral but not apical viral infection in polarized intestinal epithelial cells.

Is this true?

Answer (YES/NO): NO